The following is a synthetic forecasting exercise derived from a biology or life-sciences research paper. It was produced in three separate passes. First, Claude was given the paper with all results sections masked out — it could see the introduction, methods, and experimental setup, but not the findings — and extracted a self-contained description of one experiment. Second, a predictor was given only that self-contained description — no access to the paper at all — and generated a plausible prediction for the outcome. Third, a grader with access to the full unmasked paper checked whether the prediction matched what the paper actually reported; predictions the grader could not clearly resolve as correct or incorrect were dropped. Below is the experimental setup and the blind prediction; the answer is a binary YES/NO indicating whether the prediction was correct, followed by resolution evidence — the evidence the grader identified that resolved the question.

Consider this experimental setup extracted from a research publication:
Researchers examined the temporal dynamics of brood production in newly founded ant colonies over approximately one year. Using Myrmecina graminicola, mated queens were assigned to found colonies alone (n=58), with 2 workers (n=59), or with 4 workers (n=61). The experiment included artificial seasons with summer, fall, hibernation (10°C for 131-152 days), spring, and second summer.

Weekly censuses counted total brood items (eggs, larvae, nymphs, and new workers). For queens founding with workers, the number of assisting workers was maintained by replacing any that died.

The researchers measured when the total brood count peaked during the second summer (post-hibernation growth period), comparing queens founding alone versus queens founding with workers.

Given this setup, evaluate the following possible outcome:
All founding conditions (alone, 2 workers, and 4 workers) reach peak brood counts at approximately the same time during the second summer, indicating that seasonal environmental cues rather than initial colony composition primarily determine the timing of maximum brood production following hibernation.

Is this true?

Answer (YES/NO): NO